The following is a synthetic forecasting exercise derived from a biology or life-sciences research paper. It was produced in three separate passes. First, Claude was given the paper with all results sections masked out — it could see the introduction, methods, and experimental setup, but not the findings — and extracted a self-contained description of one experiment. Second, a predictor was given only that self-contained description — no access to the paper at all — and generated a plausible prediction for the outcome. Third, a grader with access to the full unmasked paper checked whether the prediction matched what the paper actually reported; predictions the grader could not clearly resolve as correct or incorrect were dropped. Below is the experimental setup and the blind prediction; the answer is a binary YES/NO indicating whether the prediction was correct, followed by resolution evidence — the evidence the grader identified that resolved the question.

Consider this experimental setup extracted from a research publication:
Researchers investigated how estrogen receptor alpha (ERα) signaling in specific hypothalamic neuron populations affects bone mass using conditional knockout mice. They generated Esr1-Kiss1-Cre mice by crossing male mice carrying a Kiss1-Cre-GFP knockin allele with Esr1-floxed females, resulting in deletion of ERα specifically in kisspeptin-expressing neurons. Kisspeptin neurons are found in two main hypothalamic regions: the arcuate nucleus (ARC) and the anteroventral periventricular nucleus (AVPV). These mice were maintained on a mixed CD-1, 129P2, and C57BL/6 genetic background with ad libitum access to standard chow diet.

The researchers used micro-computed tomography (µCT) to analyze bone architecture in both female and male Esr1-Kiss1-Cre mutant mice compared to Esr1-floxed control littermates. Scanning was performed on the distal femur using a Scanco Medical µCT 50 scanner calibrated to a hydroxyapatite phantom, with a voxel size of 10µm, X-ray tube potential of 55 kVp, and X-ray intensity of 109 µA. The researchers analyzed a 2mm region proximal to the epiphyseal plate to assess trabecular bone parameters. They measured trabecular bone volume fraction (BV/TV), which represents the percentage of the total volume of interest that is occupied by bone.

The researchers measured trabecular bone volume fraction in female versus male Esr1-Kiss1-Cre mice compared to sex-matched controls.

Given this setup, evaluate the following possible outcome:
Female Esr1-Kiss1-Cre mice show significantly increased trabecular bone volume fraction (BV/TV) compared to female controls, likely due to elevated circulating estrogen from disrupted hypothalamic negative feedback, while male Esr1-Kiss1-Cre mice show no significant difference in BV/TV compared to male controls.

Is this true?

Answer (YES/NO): NO